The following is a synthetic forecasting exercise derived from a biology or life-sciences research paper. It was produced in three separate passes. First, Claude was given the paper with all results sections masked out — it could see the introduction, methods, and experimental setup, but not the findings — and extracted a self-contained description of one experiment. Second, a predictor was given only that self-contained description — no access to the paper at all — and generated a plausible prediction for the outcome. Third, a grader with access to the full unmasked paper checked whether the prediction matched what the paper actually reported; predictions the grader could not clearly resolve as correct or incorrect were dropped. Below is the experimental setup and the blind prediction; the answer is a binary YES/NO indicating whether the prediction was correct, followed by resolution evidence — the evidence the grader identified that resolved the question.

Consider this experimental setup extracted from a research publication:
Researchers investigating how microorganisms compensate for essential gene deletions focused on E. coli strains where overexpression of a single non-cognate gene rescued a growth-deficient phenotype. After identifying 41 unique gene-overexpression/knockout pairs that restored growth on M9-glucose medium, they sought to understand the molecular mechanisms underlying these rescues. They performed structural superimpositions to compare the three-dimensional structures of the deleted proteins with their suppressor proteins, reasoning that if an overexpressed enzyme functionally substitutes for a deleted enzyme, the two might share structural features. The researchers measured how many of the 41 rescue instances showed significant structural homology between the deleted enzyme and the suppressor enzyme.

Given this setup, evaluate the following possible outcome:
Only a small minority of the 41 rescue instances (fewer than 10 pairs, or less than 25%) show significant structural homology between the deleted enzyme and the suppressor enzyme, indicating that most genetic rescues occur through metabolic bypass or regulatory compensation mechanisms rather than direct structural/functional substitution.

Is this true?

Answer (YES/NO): YES